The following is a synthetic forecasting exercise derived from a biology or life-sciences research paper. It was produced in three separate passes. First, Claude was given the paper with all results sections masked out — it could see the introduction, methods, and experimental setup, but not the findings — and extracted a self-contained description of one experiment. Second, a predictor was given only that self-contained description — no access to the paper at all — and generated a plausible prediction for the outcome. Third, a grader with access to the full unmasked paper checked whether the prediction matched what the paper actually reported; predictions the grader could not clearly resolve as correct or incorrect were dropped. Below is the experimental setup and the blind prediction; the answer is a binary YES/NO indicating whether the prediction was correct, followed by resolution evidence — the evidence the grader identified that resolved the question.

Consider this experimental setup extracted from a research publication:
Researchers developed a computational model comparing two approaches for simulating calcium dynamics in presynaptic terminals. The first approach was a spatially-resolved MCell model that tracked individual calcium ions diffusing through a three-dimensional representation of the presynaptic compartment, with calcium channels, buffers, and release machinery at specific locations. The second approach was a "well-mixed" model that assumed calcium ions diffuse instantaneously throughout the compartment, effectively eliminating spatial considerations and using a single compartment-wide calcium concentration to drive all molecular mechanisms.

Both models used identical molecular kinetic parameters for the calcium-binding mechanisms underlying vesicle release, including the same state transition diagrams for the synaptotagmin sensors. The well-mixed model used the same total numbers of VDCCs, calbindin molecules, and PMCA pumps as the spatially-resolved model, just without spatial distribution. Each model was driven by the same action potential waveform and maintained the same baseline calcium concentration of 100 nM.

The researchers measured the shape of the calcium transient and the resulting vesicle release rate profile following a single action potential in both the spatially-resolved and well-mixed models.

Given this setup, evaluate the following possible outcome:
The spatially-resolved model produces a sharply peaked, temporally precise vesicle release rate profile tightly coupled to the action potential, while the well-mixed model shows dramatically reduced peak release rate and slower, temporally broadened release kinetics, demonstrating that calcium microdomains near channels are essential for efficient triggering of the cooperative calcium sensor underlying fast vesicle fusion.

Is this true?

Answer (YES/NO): NO